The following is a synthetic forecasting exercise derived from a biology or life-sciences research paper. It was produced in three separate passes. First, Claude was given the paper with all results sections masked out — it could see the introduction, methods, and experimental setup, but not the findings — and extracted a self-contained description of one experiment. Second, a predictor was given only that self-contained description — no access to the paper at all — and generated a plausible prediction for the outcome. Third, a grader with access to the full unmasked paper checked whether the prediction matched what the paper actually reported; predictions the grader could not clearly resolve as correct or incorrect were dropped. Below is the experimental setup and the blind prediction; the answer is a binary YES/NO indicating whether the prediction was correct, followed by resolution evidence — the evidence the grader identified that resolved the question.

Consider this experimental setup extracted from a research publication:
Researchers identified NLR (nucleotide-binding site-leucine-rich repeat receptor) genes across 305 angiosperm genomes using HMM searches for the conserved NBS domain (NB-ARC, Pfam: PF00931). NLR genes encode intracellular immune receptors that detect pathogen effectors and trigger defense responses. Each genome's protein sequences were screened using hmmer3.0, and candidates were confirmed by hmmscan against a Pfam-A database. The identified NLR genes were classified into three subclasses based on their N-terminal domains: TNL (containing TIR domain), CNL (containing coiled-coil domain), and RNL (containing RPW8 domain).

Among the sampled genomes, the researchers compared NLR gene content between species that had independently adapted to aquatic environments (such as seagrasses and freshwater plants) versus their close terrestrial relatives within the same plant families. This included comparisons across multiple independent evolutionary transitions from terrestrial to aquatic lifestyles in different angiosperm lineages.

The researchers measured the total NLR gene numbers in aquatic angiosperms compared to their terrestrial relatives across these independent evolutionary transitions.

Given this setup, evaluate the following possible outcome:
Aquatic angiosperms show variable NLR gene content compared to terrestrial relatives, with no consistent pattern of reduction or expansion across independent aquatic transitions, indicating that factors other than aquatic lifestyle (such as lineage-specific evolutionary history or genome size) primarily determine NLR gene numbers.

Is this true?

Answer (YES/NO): NO